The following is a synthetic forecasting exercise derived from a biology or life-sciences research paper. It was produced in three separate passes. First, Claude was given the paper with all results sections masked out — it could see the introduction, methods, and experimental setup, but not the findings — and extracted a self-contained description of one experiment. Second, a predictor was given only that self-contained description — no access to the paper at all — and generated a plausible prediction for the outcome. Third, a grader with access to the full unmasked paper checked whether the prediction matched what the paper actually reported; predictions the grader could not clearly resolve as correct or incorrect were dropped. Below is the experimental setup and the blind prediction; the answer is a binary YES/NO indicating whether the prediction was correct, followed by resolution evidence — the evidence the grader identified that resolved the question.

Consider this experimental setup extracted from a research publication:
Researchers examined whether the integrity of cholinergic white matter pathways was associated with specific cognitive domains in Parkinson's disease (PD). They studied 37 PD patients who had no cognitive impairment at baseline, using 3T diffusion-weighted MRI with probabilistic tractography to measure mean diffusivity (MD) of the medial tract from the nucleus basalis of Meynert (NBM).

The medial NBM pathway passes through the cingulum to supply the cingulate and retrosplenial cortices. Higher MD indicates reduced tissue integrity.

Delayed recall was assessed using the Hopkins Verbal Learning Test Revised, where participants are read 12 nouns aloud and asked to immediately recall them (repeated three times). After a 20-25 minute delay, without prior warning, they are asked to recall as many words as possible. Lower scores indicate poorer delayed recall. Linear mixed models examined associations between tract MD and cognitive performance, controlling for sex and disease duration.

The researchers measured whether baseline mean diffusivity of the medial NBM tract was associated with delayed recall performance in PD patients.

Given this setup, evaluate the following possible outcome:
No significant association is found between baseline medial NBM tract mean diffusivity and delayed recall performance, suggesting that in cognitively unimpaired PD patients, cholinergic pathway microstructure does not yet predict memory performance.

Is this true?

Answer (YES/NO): YES